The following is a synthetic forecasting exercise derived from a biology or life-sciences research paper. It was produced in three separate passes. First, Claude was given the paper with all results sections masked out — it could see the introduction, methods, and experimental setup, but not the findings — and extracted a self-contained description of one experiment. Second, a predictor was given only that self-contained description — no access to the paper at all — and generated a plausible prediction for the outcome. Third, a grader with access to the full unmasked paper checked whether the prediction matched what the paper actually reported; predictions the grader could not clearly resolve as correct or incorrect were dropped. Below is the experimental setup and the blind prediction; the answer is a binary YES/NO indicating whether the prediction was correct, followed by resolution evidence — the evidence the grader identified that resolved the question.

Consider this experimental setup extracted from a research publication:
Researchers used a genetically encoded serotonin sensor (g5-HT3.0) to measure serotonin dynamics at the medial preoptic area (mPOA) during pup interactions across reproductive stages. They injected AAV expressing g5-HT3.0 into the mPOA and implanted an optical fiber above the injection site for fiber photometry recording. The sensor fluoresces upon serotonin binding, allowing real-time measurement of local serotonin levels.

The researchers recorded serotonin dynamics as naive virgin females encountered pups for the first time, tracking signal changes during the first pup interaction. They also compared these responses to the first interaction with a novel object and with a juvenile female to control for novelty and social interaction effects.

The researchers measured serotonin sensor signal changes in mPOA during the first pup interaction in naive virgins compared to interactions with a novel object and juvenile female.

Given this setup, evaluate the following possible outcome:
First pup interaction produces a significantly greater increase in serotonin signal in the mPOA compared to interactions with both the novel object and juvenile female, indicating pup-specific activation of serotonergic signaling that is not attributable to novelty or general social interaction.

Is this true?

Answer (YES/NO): NO